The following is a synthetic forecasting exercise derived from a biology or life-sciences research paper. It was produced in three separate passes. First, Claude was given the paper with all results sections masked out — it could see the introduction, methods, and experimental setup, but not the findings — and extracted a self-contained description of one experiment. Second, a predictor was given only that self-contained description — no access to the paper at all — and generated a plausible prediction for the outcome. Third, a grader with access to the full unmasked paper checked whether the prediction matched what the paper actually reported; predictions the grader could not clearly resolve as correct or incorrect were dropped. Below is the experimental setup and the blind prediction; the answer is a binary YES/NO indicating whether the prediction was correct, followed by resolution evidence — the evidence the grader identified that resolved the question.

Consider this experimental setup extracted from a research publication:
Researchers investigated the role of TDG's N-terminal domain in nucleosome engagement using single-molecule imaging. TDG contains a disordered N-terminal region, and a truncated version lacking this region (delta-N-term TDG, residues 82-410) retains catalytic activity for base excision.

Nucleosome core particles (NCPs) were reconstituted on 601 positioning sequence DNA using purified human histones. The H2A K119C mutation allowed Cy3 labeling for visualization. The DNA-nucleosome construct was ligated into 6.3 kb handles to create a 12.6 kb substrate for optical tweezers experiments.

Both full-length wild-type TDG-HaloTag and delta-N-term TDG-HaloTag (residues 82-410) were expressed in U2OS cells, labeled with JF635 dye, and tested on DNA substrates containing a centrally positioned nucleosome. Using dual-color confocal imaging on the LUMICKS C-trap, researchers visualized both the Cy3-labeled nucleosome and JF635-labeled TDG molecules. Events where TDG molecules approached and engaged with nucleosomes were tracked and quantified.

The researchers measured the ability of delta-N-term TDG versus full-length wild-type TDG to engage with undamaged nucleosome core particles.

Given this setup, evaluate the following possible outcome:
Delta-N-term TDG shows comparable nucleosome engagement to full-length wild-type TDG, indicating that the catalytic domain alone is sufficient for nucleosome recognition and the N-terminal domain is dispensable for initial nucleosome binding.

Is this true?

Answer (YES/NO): NO